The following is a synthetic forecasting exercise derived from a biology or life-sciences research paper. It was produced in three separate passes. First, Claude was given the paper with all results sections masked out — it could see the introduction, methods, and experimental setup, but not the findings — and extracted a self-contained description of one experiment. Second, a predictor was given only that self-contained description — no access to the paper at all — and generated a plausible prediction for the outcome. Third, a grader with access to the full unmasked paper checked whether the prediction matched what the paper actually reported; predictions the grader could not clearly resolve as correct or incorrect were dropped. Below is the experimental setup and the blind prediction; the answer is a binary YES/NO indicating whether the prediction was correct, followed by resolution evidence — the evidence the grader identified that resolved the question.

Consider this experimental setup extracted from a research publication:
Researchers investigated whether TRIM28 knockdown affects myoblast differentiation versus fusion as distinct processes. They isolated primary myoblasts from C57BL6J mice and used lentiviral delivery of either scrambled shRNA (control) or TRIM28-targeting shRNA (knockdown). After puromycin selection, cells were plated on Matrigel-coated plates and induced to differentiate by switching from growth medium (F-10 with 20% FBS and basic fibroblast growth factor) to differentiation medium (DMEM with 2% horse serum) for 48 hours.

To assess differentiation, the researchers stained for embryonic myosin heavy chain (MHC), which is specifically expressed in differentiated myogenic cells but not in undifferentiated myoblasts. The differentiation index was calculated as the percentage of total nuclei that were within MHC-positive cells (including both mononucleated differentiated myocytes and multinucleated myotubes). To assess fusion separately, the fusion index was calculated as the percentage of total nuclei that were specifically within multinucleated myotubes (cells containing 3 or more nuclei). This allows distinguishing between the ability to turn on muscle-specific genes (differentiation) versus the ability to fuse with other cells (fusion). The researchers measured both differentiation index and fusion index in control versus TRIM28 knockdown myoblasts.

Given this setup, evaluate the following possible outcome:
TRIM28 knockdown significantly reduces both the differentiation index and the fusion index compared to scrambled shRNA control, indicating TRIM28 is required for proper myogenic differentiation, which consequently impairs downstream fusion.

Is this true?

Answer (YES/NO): NO